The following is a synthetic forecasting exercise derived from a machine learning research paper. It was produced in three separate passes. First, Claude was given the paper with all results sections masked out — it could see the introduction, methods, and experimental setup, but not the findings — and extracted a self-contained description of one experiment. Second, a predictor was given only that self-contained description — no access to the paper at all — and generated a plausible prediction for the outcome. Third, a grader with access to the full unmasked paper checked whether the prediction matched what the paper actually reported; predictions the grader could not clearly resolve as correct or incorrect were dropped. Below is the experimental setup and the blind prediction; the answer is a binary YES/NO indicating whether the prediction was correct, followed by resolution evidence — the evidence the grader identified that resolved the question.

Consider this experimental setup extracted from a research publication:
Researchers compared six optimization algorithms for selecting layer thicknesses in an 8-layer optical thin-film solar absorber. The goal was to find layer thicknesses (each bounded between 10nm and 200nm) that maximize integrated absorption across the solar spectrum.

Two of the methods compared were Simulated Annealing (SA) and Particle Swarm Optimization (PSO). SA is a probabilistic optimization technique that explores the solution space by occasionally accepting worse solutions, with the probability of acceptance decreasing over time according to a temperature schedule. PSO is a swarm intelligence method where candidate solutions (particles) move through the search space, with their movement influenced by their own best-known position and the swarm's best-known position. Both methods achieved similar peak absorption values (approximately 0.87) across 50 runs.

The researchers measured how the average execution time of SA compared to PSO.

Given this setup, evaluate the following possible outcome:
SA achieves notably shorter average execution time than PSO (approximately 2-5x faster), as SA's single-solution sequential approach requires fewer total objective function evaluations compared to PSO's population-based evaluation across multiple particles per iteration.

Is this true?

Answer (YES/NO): NO